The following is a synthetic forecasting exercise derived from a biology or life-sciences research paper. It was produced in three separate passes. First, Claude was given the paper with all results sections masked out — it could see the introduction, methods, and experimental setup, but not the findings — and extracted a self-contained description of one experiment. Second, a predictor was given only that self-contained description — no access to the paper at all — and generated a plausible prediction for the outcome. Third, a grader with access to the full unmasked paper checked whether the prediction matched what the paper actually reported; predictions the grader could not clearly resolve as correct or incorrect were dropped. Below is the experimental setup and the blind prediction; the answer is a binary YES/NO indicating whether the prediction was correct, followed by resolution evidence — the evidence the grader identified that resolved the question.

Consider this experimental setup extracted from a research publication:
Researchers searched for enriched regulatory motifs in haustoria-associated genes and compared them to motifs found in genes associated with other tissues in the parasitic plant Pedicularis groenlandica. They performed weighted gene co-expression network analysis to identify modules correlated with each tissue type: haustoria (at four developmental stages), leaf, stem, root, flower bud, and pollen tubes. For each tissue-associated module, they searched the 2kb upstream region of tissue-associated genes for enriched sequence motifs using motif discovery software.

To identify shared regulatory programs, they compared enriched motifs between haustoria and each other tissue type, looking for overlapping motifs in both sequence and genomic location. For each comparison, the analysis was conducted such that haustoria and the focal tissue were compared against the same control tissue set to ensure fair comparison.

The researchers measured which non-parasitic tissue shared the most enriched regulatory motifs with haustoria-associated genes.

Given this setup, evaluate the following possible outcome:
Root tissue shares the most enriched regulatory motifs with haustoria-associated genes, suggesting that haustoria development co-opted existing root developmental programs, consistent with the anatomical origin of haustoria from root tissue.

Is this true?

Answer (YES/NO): NO